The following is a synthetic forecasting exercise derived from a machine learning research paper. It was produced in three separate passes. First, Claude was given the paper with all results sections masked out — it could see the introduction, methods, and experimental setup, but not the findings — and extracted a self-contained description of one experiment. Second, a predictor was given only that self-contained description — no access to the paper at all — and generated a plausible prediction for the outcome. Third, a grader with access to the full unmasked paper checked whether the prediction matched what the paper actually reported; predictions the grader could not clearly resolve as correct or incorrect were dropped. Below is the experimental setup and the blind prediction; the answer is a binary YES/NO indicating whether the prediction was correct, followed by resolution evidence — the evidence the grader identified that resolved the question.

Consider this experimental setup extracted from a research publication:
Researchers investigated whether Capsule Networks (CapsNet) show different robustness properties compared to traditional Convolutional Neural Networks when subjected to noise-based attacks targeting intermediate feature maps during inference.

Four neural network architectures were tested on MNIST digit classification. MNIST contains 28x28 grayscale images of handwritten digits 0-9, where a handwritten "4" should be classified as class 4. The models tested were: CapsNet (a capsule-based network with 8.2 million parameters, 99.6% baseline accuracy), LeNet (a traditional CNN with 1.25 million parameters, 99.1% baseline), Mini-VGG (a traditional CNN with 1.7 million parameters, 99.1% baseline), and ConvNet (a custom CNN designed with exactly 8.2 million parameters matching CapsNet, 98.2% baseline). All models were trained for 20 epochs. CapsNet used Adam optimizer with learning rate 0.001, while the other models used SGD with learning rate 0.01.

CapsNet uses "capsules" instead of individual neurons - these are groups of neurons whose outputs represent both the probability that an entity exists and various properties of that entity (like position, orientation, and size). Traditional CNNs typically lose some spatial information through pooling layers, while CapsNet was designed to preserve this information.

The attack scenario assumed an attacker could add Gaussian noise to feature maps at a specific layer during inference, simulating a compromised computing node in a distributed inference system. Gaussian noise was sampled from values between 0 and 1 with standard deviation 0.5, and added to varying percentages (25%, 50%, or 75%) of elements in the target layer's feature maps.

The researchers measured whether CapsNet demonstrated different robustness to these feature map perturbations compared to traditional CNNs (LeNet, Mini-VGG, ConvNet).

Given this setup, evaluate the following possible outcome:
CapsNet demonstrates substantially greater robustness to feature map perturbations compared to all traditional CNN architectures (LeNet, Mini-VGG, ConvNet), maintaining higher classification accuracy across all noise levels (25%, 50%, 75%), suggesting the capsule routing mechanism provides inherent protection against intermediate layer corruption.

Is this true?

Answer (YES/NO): NO